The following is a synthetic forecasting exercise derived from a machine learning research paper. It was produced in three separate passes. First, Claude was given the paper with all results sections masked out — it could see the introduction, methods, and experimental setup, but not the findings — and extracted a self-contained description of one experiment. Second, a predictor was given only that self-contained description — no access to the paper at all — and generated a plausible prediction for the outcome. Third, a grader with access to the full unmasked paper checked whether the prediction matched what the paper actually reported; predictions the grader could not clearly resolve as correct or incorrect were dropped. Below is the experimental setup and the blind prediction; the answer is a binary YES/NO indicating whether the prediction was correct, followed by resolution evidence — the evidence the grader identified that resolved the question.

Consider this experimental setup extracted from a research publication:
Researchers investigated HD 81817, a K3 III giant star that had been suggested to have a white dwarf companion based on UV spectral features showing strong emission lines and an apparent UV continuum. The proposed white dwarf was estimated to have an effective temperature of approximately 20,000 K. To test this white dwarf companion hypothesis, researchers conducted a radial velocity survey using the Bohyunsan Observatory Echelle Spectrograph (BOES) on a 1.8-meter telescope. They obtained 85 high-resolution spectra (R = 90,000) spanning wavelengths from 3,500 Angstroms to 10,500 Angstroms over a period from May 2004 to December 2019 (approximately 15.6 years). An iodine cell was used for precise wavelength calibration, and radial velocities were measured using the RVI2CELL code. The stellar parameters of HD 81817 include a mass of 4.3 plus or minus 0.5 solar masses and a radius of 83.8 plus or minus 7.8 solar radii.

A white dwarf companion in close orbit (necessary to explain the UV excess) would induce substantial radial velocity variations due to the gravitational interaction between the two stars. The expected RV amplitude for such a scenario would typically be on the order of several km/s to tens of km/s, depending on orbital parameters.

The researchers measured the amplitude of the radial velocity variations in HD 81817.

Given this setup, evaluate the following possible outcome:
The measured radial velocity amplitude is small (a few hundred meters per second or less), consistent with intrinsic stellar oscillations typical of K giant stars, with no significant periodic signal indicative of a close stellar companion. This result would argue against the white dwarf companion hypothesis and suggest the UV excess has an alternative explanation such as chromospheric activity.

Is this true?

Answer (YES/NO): NO